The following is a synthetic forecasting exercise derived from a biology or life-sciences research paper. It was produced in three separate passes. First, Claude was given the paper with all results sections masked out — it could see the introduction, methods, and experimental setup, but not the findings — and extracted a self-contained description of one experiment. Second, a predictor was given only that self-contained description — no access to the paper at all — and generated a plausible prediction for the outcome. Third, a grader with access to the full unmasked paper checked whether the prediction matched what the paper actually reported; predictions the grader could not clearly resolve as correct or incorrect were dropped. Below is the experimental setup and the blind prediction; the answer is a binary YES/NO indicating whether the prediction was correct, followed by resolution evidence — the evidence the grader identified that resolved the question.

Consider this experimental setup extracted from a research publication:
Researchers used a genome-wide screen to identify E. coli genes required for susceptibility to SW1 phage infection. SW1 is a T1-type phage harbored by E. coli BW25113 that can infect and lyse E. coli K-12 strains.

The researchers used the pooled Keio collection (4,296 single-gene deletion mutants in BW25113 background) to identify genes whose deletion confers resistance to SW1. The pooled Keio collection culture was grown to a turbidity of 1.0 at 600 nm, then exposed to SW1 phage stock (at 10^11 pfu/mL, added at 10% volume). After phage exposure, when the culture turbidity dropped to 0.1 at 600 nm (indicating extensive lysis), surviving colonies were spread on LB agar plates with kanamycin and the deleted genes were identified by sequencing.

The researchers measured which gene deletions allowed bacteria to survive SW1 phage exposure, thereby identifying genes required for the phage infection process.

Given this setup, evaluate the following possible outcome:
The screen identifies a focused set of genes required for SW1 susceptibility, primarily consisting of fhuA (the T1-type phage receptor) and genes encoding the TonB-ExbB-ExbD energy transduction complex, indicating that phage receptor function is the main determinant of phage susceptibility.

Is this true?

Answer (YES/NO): NO